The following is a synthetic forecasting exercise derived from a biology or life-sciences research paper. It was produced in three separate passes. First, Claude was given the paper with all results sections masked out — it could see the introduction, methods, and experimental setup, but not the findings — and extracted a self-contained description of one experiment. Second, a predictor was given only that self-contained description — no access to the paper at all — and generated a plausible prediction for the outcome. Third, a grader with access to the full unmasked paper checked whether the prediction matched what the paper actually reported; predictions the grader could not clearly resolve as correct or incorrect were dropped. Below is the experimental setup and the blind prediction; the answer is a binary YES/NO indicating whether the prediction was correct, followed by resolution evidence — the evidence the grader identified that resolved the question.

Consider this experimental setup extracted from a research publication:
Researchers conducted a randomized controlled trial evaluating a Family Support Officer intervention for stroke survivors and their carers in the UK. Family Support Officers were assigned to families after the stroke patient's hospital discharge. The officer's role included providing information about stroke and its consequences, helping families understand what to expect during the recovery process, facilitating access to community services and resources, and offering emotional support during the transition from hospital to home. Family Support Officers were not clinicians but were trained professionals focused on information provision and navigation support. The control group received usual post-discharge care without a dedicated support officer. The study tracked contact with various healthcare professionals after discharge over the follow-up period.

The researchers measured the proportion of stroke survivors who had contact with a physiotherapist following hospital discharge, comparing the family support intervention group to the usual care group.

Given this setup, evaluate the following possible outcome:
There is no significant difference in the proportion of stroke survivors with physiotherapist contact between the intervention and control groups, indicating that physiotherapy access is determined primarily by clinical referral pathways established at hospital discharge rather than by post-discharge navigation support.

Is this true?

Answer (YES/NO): NO